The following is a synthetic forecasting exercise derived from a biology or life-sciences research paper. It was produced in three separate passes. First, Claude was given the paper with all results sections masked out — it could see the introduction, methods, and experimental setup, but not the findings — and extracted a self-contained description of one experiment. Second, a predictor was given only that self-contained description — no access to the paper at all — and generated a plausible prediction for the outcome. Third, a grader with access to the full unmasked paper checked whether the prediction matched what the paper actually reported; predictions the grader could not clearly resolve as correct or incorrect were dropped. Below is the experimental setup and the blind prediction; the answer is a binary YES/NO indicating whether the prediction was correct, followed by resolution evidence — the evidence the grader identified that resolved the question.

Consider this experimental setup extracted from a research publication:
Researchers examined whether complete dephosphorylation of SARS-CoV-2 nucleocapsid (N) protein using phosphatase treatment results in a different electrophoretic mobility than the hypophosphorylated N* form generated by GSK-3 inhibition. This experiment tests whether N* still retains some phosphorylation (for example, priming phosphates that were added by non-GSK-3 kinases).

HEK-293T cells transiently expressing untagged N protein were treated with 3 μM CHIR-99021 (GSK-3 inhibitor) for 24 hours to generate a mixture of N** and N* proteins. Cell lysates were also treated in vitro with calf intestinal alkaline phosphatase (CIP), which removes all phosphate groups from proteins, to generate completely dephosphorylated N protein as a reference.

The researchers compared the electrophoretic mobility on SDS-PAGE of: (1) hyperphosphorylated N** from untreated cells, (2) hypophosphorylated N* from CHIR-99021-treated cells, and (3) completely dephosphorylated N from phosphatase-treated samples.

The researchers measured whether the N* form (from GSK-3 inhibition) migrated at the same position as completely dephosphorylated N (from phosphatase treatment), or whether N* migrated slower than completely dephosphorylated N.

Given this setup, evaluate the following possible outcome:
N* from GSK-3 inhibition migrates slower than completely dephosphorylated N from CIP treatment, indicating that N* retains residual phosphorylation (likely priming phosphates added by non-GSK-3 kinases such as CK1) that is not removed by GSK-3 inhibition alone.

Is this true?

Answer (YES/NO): YES